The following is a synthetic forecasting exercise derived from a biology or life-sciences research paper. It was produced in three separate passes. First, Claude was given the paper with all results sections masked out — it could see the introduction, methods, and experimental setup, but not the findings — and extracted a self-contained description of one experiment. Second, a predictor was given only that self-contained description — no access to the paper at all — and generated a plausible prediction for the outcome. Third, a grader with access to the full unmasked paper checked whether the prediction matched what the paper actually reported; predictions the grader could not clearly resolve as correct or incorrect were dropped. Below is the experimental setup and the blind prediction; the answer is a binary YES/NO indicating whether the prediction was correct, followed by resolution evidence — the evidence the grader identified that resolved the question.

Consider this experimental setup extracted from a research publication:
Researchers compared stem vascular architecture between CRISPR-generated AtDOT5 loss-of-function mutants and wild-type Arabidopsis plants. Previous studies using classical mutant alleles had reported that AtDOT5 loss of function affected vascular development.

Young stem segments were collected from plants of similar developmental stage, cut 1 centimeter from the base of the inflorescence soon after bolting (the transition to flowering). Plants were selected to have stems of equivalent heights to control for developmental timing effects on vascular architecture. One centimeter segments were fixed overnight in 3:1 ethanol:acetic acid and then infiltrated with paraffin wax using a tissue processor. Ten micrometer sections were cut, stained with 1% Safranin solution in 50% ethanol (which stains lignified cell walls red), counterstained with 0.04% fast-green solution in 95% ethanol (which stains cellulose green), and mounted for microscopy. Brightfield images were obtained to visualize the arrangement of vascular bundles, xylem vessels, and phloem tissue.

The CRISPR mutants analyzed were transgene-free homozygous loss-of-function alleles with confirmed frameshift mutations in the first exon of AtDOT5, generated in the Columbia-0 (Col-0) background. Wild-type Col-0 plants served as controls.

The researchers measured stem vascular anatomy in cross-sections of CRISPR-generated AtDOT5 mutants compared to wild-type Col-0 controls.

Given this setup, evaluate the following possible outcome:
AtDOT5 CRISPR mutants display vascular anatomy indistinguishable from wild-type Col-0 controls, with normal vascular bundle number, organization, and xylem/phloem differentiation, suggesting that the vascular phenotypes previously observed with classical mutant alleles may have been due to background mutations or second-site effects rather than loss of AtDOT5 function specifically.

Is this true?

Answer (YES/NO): YES